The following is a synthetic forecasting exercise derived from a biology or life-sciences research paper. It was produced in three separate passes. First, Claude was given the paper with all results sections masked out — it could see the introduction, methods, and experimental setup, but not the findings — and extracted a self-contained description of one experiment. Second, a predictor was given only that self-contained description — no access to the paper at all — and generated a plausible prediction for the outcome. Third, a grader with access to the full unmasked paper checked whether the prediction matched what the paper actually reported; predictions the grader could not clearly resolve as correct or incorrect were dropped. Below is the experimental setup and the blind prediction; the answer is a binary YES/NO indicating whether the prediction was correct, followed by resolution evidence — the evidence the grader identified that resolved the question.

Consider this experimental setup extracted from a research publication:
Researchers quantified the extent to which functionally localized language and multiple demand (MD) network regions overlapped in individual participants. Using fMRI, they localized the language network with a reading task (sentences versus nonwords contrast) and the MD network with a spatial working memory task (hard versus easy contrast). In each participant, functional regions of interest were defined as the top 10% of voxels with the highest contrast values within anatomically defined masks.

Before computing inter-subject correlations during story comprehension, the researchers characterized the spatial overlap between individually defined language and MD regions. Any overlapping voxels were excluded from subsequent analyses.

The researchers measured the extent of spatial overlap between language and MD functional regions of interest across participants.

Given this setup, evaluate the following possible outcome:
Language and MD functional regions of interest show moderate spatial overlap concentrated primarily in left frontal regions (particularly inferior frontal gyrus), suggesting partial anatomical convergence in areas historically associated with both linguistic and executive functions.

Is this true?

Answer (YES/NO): NO